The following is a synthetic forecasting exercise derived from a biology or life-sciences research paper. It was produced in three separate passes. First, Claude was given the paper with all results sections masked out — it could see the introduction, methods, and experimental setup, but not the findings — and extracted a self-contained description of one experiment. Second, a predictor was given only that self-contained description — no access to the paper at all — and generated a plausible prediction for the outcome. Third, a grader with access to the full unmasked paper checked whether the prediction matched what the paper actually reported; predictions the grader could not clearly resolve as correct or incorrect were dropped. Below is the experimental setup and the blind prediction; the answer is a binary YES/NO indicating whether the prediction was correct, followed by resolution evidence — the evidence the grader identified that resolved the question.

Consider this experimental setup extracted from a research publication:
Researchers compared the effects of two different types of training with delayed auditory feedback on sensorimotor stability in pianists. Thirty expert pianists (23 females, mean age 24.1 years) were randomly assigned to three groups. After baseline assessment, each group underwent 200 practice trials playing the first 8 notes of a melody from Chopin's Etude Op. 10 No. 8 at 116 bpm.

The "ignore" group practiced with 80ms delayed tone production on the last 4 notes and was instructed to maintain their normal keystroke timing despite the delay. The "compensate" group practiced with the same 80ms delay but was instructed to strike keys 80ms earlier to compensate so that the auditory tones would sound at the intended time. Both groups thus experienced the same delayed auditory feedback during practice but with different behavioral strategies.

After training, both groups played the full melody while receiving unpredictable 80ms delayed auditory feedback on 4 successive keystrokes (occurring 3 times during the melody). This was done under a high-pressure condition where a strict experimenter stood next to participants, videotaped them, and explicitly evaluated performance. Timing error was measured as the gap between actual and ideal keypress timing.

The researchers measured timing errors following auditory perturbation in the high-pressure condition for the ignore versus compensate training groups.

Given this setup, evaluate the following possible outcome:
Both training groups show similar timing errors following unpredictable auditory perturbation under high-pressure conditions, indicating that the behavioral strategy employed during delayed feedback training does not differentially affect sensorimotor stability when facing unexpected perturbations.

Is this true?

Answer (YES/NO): NO